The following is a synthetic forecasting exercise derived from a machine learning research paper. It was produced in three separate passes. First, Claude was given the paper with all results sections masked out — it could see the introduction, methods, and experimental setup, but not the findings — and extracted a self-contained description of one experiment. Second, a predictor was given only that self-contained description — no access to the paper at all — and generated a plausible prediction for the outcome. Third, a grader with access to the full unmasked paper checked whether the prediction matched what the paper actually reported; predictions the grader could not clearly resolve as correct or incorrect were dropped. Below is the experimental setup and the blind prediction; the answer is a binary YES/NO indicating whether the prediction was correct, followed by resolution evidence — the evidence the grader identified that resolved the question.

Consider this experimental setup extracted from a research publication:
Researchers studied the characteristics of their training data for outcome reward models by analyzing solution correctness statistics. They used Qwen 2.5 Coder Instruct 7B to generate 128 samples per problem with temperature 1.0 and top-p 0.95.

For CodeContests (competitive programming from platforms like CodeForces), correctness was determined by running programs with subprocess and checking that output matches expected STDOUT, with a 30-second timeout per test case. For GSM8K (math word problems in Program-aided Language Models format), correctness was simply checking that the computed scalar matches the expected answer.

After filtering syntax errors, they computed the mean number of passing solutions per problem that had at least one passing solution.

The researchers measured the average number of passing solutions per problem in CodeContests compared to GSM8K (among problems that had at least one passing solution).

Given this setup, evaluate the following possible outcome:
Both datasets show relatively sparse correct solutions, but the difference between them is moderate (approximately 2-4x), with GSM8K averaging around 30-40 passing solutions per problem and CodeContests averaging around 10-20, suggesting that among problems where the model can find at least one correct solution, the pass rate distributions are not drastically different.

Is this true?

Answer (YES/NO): NO